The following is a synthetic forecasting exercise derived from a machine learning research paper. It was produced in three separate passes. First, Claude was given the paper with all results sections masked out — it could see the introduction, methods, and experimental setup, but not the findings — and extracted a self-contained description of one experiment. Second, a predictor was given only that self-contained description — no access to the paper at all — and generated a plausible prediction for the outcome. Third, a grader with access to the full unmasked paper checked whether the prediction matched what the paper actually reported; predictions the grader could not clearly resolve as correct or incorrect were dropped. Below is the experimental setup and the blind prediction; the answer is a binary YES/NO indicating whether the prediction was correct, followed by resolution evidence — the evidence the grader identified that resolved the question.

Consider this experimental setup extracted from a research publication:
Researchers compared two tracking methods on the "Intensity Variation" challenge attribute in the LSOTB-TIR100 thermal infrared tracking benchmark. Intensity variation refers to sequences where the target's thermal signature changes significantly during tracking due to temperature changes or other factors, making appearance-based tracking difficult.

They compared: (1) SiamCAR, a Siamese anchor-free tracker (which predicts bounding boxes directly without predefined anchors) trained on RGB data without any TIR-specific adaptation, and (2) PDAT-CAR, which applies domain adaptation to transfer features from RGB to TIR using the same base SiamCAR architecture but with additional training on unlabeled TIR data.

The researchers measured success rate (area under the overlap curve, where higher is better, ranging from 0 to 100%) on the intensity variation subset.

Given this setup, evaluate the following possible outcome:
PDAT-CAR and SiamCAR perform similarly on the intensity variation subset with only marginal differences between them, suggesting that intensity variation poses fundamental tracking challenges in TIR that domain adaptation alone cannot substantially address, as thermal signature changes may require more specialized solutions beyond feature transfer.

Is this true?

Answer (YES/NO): NO